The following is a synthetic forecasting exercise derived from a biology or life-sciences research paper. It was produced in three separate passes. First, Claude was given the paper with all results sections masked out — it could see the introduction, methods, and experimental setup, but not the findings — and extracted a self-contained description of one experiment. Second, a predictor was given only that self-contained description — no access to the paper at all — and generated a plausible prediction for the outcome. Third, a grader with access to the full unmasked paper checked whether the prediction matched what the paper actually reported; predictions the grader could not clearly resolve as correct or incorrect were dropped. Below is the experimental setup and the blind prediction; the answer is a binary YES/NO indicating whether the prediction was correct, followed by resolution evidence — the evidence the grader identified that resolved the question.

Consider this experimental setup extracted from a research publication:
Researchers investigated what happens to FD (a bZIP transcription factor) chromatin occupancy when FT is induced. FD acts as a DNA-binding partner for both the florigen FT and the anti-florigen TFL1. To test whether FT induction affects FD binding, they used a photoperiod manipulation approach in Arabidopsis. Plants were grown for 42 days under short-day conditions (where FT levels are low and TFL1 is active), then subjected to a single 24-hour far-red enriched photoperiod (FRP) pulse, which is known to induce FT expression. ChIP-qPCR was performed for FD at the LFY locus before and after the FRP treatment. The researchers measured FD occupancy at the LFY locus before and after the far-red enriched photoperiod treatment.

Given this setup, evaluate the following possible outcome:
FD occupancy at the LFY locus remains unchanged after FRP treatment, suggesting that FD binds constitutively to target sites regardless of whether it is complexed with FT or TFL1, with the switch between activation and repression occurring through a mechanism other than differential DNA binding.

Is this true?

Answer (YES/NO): YES